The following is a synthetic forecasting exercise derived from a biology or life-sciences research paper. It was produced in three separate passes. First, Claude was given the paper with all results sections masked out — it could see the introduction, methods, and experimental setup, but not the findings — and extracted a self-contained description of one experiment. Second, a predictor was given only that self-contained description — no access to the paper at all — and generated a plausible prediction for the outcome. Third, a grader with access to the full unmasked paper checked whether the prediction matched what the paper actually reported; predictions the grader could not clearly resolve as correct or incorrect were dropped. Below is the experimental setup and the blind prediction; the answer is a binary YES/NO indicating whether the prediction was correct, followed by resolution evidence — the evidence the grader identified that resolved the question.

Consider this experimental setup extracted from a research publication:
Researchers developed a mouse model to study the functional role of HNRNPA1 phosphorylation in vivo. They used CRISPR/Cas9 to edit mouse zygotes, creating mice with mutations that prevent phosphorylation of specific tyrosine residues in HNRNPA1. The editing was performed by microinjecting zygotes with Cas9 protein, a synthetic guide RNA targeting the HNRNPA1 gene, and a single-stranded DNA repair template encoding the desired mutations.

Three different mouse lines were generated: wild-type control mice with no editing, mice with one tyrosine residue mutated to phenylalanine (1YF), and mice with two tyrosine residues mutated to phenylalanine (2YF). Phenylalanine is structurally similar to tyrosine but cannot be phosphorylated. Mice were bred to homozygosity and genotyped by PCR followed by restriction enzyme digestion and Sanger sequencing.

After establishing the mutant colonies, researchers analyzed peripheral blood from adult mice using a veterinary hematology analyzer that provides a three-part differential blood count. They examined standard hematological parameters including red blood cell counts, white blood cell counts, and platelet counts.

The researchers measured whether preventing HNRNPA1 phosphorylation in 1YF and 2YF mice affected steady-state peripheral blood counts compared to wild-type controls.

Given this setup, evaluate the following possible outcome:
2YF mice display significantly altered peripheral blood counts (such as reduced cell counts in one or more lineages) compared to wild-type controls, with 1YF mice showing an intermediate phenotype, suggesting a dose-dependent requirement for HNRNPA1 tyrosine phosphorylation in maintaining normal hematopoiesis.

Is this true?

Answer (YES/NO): NO